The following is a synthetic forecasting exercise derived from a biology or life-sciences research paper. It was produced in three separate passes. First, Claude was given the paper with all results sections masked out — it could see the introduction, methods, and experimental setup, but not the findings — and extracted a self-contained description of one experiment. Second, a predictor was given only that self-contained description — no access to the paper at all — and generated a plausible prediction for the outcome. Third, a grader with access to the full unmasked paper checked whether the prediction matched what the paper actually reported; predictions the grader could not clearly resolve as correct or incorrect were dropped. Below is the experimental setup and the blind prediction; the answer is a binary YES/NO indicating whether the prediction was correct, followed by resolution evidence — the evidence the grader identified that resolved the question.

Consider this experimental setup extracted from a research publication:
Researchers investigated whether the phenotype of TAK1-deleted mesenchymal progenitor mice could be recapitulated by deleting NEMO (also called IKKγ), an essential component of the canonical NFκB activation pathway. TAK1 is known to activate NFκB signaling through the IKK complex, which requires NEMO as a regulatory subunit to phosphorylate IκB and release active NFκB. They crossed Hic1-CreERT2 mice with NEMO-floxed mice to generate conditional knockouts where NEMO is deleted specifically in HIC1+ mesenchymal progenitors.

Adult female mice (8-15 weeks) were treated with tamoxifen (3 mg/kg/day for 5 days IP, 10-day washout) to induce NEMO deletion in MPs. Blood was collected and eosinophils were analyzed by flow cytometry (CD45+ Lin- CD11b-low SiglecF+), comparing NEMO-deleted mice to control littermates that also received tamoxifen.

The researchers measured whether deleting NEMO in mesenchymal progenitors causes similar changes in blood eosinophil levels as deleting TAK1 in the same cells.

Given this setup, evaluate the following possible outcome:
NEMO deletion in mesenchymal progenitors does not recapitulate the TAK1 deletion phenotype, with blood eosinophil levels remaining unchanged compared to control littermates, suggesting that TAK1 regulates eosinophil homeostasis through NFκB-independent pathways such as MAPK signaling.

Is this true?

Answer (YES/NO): NO